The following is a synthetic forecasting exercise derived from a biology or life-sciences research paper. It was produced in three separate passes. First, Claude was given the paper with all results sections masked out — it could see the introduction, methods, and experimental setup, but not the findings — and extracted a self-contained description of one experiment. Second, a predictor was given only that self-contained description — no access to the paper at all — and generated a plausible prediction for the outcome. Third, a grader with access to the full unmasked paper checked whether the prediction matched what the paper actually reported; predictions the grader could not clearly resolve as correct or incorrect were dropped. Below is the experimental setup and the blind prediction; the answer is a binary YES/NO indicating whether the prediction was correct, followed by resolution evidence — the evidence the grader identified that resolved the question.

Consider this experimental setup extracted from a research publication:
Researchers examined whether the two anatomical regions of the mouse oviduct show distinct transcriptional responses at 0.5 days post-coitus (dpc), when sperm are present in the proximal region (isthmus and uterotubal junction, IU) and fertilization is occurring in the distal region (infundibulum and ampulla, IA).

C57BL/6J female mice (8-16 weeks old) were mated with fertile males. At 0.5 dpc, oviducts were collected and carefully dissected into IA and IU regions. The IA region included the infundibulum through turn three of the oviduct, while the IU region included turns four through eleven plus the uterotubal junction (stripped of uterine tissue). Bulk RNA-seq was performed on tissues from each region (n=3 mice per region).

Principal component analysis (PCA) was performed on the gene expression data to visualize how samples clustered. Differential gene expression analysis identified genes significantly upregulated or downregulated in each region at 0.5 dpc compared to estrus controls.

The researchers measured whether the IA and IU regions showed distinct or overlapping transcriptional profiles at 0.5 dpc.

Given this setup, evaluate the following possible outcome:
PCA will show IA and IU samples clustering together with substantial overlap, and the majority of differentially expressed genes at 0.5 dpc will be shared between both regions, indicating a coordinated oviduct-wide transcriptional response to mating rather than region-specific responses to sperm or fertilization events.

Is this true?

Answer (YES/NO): NO